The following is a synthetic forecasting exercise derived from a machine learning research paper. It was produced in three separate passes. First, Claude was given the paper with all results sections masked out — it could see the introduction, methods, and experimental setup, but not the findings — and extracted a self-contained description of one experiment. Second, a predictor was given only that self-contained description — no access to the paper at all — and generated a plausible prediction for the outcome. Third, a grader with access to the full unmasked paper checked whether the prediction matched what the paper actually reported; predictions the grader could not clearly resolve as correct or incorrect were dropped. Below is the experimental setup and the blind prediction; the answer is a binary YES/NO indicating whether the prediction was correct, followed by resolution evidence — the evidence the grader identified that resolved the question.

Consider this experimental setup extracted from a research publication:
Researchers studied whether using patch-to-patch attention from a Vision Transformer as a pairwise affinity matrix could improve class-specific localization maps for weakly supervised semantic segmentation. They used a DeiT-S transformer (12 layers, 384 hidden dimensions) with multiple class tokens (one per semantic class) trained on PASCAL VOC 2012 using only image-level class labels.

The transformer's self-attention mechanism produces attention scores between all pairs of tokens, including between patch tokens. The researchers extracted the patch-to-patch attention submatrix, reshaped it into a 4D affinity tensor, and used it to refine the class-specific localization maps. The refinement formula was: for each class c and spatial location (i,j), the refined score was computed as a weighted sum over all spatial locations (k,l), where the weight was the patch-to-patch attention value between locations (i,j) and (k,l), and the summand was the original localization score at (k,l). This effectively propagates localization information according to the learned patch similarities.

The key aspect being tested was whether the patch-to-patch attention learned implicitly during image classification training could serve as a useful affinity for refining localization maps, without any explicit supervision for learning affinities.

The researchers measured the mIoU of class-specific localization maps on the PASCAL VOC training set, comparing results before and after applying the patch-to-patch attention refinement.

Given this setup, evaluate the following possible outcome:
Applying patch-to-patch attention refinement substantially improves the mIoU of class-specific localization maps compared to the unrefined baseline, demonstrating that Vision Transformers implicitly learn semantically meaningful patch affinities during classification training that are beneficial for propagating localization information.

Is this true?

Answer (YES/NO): YES